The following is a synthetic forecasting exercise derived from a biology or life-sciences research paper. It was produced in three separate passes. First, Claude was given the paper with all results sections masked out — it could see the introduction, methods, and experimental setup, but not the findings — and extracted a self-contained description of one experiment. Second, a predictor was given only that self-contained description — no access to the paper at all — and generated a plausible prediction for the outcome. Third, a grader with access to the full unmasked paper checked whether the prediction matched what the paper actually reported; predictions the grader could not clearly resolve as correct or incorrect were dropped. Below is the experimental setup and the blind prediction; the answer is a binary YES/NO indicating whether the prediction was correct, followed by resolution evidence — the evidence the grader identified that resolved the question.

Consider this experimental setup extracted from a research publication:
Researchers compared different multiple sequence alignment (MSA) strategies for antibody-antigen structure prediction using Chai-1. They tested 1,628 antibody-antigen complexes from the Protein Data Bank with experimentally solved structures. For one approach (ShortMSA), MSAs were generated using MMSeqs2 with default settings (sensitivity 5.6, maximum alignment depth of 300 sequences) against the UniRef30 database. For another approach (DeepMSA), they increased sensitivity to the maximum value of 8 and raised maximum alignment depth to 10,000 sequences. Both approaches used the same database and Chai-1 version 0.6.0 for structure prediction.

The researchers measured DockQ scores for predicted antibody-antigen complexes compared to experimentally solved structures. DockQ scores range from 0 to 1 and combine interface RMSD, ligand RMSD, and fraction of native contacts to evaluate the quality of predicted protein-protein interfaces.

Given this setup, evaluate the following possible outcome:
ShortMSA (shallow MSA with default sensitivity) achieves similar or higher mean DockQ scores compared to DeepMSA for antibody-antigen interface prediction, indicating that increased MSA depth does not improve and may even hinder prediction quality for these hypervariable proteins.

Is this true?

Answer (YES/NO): NO